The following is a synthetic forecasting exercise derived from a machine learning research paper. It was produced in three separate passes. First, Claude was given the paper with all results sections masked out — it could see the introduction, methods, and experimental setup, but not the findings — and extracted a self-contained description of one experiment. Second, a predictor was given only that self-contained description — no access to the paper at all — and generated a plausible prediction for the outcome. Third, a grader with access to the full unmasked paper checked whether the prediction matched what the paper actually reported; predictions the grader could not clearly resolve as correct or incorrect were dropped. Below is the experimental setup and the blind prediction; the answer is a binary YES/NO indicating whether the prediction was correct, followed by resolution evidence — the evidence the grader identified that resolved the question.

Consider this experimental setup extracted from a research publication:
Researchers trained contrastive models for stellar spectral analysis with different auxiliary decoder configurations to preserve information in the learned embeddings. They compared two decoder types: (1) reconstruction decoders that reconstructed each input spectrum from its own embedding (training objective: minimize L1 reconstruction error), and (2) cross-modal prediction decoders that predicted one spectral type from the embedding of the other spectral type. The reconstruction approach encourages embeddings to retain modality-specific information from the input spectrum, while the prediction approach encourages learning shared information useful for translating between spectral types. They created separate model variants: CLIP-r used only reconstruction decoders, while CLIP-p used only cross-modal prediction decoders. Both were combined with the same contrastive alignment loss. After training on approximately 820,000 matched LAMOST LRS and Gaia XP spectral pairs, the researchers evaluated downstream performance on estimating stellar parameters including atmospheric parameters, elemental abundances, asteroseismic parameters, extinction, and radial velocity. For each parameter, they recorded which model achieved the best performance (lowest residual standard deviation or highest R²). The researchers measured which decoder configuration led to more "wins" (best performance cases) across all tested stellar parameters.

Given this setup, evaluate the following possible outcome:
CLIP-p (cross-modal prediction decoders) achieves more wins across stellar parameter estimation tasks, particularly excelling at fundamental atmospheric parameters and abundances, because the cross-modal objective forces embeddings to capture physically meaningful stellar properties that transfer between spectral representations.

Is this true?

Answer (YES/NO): NO